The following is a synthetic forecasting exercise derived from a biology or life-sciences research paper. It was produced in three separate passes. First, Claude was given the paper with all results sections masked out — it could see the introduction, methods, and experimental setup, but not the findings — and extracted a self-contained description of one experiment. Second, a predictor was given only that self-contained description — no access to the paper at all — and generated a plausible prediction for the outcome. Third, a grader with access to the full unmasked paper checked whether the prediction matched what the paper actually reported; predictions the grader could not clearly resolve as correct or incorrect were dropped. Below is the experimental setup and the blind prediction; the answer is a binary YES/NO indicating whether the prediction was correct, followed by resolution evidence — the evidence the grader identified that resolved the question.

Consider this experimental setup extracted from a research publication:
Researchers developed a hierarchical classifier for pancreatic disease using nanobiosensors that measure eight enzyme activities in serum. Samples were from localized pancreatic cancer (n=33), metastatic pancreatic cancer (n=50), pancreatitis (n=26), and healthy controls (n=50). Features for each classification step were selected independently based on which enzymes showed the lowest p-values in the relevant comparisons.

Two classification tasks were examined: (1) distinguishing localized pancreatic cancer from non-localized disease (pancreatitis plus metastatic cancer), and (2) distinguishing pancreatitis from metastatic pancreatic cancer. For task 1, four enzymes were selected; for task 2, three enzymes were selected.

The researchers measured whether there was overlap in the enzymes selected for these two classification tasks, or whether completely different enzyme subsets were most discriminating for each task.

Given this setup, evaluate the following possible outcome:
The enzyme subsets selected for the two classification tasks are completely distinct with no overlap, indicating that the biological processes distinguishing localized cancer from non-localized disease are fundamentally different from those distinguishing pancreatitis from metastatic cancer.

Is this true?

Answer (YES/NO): NO